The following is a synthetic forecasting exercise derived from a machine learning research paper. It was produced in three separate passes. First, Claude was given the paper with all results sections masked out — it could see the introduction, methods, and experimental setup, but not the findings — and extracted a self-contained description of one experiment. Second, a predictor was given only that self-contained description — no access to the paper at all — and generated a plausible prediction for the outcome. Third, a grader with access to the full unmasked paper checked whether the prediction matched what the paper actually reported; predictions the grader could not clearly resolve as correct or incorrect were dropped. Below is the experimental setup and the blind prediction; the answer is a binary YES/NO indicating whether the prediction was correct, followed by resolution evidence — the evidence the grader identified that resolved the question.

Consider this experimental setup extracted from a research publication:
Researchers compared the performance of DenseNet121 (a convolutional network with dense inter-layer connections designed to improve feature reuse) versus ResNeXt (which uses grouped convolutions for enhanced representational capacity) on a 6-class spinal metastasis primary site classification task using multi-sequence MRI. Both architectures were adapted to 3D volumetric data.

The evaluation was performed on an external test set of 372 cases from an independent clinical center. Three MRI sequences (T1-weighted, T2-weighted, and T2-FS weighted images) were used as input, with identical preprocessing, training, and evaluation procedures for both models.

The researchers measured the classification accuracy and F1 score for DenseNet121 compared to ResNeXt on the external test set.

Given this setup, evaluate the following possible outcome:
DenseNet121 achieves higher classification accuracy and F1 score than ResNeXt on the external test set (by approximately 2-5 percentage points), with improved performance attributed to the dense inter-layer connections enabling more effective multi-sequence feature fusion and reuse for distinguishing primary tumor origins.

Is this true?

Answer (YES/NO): NO